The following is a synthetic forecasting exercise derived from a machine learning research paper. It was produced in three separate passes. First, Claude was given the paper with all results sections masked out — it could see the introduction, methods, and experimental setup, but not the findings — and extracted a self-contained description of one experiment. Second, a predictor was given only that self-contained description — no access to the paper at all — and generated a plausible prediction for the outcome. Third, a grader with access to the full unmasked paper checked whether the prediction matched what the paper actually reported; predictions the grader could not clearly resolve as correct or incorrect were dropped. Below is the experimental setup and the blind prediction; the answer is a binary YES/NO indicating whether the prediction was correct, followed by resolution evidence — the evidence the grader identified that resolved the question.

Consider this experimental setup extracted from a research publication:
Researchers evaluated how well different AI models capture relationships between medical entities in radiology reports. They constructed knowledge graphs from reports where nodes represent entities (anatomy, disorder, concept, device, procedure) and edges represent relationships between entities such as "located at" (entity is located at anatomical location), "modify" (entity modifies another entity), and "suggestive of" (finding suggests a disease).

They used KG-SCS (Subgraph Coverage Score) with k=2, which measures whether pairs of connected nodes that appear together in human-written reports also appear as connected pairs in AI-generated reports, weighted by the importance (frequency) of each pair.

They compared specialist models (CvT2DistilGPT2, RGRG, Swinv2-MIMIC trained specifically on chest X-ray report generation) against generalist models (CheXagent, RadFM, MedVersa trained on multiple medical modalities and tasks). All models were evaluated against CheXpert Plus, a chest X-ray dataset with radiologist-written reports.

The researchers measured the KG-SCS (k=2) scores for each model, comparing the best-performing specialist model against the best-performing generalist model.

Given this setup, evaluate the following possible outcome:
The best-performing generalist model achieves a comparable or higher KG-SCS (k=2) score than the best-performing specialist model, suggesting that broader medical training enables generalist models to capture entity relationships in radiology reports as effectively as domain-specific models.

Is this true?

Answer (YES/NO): YES